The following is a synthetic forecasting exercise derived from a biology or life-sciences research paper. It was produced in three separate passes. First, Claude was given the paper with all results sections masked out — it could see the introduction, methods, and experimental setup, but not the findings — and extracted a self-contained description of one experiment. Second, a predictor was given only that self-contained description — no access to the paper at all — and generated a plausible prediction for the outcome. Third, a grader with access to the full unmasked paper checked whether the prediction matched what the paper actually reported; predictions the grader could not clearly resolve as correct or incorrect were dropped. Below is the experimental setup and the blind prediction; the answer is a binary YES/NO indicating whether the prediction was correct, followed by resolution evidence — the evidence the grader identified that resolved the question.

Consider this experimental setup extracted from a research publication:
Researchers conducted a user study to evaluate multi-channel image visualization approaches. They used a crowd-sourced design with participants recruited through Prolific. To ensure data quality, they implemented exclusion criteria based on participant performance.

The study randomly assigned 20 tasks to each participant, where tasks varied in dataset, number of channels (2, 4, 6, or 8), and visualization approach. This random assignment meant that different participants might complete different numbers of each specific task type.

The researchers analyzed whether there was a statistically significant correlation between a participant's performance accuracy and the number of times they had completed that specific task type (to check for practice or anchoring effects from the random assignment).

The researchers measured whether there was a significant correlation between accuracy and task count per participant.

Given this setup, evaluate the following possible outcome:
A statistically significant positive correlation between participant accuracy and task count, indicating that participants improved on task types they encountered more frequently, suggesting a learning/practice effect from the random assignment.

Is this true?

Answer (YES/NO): NO